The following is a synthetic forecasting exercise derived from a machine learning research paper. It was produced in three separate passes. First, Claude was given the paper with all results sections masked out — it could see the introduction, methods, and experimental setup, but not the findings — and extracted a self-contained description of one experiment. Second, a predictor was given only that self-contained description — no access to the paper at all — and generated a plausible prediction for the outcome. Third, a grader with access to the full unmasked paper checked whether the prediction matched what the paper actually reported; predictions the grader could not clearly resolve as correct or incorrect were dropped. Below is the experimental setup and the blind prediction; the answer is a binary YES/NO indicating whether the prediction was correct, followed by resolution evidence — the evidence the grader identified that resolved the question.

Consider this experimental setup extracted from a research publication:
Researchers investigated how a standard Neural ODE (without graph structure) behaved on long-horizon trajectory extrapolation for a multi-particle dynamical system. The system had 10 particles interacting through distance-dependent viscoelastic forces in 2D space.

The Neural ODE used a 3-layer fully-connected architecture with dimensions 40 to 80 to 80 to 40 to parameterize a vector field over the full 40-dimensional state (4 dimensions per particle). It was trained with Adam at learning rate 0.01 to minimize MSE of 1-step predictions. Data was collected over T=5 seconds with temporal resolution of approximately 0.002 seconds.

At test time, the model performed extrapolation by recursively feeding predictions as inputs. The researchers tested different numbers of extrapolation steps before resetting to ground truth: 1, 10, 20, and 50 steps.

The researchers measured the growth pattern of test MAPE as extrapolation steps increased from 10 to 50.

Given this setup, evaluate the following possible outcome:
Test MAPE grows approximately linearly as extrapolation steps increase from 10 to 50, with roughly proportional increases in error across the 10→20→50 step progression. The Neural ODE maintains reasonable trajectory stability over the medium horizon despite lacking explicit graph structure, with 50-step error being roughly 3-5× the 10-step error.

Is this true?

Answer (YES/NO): NO